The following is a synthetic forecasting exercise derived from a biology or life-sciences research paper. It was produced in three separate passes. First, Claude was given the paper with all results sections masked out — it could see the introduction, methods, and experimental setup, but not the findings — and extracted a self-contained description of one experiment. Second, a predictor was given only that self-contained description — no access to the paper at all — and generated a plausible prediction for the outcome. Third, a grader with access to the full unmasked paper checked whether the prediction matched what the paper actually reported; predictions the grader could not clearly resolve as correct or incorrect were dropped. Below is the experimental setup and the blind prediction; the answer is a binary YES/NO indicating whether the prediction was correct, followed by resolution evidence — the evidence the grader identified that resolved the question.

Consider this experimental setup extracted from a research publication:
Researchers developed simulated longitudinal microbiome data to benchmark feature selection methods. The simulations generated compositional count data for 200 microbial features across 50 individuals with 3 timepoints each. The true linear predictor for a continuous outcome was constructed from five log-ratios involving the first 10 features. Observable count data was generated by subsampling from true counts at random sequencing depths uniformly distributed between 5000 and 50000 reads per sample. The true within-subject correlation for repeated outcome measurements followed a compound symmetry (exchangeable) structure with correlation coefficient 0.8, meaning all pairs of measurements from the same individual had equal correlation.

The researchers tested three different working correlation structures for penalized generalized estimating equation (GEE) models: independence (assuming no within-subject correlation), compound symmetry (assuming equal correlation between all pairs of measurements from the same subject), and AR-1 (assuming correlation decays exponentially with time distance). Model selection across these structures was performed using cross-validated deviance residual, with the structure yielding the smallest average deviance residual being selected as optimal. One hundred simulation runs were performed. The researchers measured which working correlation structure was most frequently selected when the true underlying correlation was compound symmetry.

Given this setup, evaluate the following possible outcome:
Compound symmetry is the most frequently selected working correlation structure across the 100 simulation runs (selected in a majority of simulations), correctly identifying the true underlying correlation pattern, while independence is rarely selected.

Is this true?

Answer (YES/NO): NO